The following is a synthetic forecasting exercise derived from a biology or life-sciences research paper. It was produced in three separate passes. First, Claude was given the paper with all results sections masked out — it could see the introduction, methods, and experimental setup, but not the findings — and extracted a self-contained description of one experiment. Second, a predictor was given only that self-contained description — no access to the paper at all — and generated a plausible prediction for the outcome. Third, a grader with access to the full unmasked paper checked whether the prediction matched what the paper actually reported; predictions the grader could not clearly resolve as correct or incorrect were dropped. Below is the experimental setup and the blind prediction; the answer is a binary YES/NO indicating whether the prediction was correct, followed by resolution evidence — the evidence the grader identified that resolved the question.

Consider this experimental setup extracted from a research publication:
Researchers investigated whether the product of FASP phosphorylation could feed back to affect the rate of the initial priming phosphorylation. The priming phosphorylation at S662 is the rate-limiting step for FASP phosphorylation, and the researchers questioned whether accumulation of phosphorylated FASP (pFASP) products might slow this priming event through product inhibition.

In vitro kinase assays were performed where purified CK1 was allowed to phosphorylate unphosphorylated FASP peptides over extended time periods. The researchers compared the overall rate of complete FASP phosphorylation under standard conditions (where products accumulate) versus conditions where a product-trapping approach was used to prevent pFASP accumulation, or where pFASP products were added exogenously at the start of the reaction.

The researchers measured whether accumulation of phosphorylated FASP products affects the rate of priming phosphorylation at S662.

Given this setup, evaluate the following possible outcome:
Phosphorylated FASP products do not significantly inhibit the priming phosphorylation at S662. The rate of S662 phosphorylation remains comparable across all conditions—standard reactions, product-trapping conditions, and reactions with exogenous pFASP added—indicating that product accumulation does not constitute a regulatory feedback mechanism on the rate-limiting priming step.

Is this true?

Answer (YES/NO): NO